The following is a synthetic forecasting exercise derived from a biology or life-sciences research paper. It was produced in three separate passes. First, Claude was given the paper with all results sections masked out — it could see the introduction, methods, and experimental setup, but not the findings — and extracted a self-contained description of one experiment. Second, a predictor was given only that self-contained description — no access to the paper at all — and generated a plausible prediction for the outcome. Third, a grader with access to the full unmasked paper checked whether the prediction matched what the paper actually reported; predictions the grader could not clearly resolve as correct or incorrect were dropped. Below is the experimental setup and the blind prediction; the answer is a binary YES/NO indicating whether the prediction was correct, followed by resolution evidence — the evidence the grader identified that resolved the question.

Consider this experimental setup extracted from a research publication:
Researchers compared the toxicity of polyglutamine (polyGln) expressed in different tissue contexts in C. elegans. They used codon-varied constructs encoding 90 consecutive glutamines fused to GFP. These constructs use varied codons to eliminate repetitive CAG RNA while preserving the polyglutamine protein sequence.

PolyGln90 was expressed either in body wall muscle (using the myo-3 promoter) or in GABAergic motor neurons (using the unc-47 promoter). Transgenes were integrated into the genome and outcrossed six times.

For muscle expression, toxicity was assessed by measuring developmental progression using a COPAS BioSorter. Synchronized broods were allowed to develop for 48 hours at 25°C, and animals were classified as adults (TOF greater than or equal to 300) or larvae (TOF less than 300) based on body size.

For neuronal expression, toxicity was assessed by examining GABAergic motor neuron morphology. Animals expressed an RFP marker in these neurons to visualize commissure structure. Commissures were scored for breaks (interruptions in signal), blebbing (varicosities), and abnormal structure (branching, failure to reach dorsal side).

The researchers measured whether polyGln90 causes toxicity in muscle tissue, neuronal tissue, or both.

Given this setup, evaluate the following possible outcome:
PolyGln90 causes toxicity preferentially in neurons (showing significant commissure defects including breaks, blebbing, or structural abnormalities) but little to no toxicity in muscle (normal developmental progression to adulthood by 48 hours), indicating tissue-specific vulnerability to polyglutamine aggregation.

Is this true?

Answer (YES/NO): NO